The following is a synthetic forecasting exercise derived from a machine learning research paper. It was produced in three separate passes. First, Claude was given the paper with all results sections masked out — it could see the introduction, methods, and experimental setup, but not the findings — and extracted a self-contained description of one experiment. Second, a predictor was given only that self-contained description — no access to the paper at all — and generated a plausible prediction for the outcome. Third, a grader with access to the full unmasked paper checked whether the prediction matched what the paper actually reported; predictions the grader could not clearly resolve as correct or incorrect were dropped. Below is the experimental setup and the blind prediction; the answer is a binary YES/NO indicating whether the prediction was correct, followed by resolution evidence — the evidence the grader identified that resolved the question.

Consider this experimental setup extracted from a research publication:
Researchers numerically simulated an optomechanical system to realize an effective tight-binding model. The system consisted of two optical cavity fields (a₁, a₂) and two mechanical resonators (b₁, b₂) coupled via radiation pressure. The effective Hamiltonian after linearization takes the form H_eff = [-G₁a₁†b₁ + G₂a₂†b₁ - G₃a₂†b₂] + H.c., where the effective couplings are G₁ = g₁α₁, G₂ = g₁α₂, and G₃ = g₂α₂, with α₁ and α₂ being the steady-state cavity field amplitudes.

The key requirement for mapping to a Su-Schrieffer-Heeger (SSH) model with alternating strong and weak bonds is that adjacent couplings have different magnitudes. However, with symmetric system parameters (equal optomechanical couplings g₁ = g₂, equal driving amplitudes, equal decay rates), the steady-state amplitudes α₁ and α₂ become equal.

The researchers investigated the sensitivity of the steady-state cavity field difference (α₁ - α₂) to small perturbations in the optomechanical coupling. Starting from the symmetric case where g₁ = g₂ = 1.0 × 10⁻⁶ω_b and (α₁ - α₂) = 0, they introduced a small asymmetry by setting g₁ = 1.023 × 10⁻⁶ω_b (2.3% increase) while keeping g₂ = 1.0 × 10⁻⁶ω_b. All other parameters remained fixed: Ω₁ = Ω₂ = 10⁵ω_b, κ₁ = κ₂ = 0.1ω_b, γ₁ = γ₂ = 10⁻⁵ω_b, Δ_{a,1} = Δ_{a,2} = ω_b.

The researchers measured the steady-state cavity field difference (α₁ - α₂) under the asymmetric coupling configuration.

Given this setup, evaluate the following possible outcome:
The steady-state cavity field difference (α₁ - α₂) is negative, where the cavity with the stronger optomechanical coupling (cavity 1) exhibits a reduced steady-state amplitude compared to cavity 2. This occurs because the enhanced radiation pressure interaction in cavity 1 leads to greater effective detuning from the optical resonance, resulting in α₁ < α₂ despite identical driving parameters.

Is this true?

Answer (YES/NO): NO